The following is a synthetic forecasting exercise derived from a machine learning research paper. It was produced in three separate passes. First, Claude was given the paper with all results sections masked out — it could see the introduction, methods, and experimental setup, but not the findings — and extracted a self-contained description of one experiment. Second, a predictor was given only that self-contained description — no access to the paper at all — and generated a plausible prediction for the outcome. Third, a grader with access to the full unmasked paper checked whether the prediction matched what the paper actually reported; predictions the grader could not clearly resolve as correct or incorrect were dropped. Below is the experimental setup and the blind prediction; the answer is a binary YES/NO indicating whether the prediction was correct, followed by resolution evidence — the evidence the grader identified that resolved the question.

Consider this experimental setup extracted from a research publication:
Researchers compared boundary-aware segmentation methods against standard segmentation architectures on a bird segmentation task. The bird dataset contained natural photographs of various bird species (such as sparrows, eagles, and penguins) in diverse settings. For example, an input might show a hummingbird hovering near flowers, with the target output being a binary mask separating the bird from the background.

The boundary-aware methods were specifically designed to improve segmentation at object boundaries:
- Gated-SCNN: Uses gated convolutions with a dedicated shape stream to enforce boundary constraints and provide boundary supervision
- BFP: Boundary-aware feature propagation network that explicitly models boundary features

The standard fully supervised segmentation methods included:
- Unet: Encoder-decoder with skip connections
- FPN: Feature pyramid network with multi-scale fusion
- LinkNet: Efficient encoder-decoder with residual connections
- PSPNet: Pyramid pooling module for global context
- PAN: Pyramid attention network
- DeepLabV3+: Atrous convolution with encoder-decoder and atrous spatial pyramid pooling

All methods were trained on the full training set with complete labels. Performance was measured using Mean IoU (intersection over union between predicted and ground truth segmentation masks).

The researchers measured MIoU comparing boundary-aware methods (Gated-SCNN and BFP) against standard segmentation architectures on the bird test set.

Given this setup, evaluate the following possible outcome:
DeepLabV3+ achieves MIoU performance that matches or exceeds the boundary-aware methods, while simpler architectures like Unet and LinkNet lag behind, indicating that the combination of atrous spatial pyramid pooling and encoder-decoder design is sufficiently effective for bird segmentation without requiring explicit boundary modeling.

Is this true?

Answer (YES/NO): YES